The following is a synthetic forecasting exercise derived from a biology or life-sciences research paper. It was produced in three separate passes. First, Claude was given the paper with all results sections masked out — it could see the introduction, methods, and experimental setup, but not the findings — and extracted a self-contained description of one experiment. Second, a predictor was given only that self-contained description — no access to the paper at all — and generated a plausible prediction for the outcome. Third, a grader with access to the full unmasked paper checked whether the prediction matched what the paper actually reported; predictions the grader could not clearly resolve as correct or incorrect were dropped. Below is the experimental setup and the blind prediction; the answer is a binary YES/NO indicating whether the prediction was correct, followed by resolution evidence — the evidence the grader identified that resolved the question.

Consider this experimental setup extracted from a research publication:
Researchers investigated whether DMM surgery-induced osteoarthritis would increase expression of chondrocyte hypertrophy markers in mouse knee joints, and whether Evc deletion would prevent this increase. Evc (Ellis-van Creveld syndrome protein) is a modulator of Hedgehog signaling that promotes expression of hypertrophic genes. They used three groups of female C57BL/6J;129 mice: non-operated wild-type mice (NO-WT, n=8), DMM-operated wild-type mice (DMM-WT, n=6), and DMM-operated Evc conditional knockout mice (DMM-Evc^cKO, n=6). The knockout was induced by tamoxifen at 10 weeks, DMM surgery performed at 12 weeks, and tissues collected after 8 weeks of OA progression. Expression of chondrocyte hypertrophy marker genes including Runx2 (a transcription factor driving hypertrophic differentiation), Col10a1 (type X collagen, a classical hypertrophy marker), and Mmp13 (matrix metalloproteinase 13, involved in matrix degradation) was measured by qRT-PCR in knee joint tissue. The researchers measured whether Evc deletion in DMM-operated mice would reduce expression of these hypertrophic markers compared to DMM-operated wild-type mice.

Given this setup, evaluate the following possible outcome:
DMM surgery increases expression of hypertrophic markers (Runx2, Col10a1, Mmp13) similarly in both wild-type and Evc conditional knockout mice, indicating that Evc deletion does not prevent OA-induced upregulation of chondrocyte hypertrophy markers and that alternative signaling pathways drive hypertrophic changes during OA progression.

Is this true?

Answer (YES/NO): NO